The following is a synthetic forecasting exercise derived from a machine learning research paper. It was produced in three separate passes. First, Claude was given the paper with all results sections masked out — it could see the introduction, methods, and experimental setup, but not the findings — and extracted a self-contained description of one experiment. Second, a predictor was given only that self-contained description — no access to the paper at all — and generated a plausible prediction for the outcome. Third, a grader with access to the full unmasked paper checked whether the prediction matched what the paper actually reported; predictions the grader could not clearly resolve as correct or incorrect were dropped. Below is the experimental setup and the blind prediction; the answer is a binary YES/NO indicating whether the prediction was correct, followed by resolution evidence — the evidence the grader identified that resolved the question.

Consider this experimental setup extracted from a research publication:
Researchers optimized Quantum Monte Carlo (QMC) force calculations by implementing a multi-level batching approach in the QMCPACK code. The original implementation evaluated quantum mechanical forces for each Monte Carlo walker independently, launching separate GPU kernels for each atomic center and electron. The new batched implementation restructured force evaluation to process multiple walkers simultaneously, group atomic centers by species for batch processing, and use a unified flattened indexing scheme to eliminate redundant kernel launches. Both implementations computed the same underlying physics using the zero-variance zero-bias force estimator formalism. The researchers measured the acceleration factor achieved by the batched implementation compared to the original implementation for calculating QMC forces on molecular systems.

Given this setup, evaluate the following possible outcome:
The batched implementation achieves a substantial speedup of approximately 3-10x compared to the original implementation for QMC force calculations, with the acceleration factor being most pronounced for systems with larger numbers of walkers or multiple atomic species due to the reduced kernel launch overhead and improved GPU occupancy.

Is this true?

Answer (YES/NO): NO